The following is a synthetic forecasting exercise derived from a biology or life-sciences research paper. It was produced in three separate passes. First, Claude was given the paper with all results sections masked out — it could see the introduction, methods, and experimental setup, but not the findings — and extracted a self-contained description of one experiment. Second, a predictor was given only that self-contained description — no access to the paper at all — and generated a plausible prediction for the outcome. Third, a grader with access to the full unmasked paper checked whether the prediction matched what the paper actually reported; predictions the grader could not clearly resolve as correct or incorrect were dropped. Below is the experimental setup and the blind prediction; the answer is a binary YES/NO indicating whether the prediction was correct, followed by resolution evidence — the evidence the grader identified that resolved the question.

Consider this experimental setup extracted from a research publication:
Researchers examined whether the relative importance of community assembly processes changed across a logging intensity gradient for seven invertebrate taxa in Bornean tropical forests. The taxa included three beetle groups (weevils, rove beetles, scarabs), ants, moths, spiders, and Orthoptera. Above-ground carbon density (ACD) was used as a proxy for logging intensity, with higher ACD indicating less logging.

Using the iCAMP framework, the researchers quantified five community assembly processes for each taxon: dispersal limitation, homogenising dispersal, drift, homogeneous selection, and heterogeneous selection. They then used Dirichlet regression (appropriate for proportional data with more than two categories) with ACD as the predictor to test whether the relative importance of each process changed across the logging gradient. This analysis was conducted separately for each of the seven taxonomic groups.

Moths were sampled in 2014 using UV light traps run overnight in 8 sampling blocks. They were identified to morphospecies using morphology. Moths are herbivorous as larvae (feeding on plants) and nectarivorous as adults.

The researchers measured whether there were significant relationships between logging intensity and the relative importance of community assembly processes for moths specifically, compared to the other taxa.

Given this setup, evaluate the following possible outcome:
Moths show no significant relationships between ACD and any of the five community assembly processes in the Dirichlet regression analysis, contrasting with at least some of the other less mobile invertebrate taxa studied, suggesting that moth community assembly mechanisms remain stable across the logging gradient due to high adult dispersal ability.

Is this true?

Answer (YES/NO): NO